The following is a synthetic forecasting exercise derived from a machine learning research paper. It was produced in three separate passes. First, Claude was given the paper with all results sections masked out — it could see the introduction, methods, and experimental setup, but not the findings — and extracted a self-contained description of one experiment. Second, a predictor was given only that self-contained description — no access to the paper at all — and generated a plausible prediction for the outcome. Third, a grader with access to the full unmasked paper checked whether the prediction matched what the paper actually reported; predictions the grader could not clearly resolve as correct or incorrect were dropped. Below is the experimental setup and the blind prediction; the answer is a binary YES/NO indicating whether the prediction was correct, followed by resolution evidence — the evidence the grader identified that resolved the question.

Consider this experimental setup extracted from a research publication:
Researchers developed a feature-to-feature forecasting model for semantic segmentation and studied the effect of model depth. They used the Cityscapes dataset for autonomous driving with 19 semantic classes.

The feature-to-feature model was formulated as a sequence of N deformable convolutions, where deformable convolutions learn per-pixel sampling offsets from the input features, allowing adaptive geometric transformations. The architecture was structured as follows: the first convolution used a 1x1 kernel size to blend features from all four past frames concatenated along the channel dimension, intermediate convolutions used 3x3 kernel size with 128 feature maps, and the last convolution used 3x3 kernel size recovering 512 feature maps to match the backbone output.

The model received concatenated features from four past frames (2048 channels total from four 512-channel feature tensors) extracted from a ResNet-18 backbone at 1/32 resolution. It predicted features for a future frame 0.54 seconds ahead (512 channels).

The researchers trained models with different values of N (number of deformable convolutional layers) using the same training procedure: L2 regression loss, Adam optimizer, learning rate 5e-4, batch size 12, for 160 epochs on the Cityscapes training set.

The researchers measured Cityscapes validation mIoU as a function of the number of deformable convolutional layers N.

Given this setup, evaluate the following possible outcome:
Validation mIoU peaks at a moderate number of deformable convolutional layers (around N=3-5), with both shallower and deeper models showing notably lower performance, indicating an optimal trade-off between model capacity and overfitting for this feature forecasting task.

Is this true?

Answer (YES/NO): NO